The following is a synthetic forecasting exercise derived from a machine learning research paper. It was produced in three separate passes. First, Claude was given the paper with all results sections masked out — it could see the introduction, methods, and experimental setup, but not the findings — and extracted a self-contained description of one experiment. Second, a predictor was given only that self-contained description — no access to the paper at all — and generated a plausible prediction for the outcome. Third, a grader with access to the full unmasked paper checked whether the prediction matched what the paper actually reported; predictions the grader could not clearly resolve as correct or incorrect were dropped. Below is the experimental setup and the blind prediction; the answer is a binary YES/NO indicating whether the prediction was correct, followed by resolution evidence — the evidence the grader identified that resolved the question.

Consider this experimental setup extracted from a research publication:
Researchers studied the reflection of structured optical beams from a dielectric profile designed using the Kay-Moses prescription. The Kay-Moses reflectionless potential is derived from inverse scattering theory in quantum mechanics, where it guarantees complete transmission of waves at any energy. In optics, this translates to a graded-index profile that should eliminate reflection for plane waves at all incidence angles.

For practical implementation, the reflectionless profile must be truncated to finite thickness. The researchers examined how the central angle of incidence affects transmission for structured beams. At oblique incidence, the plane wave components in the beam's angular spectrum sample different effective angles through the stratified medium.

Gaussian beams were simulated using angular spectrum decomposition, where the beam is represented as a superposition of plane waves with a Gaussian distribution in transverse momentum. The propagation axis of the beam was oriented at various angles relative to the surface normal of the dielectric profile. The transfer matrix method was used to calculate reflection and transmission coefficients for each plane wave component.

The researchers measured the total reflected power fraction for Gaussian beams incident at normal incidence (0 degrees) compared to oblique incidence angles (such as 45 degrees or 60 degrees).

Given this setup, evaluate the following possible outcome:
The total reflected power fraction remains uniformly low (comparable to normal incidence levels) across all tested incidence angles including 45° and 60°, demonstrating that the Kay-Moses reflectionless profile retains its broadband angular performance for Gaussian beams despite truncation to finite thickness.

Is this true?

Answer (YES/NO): YES